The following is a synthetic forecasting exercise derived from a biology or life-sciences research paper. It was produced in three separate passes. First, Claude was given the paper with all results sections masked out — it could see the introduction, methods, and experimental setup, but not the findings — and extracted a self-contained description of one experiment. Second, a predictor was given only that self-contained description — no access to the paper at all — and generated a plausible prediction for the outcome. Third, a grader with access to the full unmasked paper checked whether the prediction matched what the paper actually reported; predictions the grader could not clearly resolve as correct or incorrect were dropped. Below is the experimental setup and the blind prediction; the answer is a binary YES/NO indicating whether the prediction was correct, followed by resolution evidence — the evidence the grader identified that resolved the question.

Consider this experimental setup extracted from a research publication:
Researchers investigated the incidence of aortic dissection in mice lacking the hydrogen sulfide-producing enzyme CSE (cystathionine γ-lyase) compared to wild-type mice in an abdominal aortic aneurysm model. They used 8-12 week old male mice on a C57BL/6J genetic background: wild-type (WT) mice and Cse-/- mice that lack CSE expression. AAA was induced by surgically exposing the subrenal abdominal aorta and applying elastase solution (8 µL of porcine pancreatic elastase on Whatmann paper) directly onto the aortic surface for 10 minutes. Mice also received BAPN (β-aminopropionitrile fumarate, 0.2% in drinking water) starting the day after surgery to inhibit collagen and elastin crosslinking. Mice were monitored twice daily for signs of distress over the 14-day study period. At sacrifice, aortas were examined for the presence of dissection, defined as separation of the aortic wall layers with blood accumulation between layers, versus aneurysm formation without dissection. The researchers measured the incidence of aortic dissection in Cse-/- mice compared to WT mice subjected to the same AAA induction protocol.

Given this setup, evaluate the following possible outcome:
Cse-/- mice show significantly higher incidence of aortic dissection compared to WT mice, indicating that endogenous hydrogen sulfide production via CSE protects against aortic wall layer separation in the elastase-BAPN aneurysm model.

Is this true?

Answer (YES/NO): YES